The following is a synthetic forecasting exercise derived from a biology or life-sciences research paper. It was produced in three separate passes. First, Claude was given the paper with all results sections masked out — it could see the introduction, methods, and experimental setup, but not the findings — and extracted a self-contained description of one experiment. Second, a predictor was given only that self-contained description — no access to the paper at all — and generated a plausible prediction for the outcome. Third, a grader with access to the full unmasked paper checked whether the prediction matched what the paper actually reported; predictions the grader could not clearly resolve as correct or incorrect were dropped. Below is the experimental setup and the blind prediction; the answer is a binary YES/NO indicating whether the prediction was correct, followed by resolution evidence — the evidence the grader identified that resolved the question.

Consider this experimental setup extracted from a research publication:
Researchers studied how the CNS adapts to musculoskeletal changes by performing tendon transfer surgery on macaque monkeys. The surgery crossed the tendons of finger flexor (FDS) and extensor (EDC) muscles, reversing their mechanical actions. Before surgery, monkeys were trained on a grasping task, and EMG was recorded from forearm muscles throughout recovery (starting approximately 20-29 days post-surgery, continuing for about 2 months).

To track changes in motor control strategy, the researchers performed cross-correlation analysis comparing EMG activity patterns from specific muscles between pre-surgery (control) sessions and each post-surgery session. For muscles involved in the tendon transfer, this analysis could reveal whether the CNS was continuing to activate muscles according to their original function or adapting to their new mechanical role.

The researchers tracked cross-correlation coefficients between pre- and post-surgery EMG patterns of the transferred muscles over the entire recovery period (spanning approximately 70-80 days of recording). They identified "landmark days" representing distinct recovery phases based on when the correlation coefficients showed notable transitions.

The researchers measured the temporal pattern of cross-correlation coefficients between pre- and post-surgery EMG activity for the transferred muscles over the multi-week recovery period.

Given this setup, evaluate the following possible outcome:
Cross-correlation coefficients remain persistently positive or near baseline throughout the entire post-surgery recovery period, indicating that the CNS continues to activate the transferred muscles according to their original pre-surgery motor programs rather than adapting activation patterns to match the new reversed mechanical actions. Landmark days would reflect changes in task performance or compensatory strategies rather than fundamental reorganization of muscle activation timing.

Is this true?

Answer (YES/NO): NO